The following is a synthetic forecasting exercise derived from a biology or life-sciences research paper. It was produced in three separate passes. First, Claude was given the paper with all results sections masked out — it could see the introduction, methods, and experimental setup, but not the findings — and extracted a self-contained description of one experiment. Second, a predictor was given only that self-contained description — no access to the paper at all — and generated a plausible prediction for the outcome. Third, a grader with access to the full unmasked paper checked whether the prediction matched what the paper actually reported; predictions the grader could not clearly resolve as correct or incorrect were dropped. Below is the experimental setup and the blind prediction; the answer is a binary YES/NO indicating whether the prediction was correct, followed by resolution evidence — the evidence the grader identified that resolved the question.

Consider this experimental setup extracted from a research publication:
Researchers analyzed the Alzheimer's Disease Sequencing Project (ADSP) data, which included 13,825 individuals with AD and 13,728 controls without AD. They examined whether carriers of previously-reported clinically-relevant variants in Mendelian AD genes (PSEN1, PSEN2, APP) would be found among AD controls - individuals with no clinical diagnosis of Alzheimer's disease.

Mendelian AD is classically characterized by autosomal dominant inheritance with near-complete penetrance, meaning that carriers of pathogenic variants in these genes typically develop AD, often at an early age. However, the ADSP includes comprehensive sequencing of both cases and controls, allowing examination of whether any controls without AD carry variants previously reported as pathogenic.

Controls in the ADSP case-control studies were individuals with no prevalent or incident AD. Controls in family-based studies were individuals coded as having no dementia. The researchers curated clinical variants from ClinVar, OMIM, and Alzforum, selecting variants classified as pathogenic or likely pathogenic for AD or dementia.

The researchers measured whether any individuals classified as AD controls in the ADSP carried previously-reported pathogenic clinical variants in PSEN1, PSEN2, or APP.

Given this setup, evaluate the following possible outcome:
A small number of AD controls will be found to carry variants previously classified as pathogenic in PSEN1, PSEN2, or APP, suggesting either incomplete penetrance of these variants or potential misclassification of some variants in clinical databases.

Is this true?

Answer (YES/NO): YES